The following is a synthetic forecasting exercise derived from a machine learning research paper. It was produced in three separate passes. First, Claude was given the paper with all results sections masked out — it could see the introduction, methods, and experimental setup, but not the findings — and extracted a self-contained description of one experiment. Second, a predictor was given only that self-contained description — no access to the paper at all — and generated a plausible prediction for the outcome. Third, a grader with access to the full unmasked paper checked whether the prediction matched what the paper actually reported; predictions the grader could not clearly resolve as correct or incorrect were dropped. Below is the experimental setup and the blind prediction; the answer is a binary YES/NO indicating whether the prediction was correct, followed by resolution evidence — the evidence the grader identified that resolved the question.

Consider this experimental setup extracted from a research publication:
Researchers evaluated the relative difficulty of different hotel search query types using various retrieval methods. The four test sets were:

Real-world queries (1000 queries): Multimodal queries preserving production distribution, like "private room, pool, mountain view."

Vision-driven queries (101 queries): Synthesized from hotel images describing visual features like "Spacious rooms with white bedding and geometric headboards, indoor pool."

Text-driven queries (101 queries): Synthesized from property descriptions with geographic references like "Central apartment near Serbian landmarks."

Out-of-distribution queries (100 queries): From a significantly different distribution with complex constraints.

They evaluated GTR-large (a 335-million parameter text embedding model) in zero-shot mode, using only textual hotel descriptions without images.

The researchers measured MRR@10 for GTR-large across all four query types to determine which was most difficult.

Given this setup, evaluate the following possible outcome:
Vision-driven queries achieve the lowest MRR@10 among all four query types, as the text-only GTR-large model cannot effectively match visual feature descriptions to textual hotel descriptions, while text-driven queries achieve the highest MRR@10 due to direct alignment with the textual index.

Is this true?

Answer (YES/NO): YES